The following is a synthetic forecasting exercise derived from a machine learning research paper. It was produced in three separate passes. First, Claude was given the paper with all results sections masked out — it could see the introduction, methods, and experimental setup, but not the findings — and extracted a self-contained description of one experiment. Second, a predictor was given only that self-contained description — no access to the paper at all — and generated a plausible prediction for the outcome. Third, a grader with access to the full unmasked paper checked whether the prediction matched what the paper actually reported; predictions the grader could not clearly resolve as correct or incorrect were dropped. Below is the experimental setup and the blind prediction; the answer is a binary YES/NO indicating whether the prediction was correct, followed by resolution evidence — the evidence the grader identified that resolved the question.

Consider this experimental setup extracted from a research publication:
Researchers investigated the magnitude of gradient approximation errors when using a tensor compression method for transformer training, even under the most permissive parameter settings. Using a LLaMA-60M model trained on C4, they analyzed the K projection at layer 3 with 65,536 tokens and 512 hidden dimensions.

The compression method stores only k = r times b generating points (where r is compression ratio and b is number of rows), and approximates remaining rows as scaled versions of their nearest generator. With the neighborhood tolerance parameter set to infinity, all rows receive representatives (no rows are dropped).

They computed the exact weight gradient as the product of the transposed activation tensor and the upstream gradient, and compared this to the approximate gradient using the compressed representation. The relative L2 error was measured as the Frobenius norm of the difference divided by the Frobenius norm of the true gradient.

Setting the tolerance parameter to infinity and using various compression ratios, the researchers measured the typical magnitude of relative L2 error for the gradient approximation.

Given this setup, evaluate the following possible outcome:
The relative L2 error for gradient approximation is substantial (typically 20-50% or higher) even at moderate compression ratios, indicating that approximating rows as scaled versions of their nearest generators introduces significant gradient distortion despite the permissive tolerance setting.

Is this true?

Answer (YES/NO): YES